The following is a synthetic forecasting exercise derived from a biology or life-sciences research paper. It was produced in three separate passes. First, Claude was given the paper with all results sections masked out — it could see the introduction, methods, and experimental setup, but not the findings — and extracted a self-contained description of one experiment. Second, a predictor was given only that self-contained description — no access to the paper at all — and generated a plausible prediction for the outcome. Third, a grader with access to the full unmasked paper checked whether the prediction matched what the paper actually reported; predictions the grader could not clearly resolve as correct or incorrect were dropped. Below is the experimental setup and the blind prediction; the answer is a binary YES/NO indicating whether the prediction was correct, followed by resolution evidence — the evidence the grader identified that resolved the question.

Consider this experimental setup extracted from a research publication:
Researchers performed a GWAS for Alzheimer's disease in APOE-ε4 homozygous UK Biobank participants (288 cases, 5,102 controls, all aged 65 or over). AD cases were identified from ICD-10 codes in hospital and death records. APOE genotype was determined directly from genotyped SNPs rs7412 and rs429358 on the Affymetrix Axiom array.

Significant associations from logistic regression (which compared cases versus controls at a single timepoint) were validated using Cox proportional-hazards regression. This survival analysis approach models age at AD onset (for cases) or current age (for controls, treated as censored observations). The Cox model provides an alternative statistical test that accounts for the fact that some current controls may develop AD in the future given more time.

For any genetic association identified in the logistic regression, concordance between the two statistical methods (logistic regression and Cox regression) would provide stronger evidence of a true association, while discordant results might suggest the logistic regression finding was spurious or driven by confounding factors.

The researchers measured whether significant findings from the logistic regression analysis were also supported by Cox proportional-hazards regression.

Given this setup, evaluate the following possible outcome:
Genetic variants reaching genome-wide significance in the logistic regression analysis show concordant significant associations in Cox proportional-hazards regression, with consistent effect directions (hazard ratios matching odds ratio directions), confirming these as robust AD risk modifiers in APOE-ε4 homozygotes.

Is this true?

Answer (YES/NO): YES